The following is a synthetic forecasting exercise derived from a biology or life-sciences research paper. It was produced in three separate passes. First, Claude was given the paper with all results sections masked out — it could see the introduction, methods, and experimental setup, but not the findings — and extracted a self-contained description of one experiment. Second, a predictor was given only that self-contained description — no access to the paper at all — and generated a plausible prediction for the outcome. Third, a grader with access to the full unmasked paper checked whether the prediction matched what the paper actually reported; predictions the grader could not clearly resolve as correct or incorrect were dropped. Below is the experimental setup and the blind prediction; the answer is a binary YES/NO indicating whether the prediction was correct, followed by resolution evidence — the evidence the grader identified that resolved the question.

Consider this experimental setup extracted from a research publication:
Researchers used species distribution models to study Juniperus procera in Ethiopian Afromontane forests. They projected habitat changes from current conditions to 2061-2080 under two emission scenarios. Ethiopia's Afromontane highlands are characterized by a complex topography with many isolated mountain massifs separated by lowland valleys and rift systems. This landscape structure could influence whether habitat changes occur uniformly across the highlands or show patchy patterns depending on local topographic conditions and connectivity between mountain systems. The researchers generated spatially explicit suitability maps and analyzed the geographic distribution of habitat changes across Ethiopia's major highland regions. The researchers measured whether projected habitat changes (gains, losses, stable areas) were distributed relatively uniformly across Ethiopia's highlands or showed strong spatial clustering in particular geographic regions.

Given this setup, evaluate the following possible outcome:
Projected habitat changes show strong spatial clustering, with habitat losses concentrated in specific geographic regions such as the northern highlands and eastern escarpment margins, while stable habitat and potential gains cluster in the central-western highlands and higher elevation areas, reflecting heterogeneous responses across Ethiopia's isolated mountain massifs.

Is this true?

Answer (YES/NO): NO